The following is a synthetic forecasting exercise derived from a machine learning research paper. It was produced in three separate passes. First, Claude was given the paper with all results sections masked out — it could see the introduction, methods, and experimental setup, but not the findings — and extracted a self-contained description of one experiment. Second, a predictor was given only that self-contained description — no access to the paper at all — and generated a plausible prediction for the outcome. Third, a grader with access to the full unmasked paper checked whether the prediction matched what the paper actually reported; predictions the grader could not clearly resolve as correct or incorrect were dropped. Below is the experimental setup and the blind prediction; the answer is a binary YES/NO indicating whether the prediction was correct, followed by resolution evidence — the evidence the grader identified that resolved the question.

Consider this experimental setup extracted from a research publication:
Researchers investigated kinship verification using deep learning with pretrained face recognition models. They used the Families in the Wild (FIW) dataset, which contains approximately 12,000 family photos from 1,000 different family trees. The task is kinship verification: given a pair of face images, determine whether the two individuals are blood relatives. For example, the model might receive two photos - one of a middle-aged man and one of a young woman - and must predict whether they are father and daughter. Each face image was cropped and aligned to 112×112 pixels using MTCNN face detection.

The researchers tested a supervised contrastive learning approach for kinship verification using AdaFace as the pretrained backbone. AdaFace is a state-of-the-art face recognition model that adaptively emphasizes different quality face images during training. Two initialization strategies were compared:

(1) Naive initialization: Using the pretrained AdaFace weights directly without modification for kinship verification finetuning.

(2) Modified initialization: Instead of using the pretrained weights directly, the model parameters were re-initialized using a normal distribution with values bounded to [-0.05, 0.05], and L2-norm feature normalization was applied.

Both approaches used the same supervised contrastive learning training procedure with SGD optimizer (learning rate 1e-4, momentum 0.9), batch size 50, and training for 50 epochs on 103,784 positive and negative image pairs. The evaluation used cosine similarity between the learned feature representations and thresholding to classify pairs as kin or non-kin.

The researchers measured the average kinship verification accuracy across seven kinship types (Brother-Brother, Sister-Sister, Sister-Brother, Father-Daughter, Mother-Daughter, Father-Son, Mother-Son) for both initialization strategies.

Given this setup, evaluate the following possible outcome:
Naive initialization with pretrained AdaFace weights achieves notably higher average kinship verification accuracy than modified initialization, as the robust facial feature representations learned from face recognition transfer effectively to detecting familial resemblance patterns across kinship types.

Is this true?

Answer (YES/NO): NO